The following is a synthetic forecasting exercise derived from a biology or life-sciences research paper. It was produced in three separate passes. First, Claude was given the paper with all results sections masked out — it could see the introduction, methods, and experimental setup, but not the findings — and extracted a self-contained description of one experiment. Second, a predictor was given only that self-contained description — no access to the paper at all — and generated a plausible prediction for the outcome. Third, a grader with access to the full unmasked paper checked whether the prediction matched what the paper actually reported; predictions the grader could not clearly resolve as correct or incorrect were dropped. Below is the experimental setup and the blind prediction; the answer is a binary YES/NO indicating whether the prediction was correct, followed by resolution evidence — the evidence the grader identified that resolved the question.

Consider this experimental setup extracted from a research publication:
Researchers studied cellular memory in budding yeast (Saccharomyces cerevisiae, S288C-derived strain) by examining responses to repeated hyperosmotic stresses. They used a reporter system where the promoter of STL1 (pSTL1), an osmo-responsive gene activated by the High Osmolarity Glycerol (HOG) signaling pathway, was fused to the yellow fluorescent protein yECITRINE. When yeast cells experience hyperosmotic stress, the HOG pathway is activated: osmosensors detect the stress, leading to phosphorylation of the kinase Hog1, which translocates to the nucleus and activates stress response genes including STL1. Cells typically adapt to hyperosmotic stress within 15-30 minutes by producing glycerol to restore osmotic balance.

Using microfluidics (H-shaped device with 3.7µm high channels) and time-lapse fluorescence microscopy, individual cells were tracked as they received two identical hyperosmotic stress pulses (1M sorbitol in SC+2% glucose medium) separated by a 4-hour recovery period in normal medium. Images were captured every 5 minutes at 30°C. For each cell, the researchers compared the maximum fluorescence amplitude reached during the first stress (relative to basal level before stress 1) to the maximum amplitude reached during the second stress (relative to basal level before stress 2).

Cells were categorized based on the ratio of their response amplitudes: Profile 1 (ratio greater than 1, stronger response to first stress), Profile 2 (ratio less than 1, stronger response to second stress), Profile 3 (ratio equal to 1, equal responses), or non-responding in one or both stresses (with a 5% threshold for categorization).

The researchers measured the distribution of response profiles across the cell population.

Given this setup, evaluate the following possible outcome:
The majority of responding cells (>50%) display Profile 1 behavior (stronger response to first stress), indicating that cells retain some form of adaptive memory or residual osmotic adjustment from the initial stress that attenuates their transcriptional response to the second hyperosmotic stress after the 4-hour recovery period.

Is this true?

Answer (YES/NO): YES